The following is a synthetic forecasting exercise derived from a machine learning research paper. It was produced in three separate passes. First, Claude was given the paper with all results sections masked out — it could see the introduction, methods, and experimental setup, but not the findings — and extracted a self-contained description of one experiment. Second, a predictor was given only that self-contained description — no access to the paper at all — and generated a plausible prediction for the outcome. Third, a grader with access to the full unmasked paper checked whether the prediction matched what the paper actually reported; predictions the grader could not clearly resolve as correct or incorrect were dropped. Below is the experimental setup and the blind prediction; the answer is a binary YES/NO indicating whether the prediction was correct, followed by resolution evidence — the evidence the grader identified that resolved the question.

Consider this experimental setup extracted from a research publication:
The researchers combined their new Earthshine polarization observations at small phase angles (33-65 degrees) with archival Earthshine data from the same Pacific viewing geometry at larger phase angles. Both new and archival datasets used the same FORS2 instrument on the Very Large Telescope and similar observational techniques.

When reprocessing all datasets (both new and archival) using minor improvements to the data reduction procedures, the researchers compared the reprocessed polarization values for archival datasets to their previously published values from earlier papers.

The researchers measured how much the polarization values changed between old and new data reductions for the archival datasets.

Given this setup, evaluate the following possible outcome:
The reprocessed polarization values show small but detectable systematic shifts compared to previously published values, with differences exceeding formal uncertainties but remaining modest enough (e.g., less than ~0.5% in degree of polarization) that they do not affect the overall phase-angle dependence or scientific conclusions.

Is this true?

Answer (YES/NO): NO